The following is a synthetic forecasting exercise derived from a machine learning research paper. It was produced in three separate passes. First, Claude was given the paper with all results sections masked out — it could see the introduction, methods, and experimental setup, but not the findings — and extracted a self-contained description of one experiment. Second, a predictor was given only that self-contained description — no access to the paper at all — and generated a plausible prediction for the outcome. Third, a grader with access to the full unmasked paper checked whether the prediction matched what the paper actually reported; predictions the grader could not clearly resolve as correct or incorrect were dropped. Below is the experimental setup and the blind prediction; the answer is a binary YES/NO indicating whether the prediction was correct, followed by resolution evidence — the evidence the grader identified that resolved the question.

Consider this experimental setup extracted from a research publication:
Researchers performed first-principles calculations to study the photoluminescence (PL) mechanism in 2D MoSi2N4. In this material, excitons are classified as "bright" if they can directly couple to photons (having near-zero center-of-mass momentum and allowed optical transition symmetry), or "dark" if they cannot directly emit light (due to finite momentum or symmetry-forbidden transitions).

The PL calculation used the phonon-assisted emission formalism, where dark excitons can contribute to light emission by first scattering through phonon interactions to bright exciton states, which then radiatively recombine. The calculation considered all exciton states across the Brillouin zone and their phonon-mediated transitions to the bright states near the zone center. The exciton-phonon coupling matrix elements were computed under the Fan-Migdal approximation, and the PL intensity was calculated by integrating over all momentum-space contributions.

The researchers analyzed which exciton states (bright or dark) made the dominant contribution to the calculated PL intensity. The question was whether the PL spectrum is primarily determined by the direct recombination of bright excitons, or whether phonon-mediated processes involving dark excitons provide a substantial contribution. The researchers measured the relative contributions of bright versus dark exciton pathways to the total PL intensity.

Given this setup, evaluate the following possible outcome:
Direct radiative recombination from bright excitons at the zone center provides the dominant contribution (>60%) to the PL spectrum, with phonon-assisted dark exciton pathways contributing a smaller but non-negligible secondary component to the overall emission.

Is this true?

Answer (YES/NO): NO